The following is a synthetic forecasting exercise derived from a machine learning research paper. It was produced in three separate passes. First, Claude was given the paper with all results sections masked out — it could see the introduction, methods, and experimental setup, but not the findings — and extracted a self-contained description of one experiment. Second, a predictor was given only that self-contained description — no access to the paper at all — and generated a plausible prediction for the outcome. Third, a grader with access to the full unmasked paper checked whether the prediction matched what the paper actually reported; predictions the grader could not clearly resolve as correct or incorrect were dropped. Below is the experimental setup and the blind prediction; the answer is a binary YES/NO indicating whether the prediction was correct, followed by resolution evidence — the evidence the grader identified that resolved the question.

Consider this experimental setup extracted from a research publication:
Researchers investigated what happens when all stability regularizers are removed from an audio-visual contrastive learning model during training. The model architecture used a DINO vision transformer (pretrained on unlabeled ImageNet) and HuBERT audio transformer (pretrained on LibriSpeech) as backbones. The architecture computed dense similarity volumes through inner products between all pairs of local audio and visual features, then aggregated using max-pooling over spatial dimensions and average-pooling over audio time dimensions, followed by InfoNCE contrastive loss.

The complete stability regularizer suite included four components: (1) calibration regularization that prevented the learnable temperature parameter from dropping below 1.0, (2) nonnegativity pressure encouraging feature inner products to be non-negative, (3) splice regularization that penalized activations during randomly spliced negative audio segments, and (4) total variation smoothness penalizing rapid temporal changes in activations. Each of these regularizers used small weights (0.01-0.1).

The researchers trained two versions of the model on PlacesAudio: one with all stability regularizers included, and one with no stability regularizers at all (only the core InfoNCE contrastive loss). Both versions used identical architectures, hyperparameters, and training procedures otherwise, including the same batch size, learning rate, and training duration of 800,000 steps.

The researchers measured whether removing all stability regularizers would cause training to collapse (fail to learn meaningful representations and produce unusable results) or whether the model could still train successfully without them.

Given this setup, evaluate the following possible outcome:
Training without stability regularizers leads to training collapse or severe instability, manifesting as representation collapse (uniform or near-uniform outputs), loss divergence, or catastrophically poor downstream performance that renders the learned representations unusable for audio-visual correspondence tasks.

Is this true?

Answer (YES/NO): YES